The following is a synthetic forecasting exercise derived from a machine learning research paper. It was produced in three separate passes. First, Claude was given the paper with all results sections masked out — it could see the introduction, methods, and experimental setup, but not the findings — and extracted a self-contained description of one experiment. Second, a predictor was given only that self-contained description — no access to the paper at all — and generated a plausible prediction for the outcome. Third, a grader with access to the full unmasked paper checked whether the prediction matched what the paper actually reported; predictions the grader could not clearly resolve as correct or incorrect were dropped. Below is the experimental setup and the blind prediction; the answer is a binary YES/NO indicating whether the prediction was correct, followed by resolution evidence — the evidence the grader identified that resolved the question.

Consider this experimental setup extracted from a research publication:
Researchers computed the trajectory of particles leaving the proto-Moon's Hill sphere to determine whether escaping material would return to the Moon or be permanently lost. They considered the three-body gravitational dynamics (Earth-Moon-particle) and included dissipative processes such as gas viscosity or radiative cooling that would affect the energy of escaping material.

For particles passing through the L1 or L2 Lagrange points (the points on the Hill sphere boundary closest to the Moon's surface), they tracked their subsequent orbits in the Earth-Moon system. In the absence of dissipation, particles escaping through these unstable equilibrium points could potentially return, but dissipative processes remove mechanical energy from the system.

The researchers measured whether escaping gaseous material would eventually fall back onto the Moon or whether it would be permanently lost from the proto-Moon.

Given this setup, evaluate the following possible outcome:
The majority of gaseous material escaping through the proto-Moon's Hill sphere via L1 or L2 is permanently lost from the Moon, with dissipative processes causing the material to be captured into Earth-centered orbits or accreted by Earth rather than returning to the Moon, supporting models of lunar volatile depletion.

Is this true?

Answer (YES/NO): YES